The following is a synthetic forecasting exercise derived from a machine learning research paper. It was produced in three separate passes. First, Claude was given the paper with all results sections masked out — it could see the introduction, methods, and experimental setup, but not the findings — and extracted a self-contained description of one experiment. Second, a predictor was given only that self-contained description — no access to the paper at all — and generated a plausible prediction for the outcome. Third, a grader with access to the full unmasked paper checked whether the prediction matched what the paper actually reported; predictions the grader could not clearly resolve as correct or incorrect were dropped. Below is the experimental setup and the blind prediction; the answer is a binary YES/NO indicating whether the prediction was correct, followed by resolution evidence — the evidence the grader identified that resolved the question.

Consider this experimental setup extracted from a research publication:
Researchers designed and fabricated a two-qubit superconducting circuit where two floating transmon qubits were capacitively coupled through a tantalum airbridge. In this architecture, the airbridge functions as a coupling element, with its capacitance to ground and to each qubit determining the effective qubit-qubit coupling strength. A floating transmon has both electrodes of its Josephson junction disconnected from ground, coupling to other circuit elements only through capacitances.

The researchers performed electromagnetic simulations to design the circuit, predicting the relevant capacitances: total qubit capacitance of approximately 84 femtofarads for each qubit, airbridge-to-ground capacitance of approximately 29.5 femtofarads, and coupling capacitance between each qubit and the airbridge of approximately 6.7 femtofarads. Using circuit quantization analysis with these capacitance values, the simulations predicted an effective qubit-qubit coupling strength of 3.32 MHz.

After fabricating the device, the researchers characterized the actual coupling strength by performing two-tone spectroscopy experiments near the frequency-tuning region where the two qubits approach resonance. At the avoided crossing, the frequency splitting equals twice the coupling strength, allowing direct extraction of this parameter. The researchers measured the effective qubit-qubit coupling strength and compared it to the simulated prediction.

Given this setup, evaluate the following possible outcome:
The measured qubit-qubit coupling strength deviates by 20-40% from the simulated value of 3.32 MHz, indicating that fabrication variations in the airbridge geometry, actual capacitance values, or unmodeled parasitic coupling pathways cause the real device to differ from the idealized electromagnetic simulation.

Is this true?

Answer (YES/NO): NO